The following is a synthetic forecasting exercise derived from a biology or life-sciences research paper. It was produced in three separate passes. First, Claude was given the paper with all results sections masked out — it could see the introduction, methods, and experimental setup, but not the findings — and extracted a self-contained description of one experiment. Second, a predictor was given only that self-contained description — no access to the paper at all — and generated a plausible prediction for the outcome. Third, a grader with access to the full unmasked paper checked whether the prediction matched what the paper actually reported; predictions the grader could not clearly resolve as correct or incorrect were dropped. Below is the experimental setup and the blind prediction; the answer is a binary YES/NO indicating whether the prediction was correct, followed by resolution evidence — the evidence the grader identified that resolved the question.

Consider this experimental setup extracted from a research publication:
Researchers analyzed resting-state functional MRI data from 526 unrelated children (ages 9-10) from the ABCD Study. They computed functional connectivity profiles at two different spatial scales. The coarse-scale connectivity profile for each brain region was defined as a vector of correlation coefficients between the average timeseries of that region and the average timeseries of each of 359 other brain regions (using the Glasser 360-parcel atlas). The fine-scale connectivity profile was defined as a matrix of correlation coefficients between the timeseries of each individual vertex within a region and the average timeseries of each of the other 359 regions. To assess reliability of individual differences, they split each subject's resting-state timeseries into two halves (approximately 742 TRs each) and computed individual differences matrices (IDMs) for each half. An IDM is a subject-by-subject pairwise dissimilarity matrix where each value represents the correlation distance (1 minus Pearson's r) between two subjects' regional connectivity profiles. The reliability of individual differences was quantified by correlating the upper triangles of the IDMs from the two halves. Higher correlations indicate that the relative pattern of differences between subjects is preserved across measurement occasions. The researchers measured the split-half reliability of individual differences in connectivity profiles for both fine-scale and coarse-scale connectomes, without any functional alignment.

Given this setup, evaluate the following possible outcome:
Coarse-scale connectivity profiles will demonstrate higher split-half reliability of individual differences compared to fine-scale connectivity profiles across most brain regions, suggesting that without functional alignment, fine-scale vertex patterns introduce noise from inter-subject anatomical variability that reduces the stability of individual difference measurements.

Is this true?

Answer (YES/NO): NO